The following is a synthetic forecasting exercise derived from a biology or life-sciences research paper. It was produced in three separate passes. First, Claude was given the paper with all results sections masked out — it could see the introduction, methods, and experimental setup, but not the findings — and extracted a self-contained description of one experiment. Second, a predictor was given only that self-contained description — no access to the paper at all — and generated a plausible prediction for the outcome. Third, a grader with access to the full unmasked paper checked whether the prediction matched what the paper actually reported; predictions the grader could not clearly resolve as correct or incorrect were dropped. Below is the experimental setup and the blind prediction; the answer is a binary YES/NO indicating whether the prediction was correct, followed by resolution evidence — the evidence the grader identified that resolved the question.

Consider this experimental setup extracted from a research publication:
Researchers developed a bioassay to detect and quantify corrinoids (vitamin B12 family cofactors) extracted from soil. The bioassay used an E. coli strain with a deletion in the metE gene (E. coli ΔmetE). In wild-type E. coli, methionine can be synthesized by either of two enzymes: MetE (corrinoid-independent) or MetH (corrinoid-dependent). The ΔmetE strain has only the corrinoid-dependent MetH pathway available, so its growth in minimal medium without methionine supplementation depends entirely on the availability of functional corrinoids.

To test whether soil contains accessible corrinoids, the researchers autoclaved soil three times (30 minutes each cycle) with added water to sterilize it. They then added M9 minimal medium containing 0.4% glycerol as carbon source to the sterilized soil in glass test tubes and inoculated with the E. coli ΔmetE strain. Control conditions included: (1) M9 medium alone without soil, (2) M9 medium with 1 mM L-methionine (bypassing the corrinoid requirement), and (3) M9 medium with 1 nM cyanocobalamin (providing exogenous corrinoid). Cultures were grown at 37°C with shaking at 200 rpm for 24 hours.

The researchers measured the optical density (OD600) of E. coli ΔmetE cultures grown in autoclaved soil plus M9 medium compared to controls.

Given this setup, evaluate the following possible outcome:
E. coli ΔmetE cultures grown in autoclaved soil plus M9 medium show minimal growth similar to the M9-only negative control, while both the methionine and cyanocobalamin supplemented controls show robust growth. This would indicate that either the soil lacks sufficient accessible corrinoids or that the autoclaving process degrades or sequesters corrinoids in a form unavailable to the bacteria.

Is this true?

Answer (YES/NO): NO